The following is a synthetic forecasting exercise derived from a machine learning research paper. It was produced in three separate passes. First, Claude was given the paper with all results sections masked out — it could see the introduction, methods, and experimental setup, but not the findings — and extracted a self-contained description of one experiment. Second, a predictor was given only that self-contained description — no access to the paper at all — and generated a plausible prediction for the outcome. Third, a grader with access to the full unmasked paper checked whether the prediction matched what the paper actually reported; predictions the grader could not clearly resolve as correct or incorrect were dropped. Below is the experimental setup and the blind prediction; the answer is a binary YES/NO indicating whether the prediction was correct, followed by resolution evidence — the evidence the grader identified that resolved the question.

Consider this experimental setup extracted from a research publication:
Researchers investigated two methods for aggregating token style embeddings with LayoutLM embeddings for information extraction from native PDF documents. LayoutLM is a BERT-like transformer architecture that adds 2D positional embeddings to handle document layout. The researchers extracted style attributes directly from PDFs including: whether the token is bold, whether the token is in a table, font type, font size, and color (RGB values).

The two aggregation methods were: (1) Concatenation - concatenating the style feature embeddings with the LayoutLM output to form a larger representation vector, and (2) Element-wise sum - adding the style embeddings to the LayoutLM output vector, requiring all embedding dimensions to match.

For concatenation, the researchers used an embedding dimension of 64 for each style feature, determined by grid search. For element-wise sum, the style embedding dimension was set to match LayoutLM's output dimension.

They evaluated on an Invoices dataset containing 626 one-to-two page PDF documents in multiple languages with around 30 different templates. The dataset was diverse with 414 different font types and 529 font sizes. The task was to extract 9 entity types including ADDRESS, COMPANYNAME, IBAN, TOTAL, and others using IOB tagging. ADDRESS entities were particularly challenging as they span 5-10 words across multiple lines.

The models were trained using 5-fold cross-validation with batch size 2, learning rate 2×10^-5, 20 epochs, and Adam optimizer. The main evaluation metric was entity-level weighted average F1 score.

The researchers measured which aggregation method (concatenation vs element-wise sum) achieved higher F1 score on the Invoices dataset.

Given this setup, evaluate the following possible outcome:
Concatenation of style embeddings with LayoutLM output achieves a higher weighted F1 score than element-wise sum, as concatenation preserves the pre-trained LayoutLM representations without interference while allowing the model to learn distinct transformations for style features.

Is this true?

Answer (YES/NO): YES